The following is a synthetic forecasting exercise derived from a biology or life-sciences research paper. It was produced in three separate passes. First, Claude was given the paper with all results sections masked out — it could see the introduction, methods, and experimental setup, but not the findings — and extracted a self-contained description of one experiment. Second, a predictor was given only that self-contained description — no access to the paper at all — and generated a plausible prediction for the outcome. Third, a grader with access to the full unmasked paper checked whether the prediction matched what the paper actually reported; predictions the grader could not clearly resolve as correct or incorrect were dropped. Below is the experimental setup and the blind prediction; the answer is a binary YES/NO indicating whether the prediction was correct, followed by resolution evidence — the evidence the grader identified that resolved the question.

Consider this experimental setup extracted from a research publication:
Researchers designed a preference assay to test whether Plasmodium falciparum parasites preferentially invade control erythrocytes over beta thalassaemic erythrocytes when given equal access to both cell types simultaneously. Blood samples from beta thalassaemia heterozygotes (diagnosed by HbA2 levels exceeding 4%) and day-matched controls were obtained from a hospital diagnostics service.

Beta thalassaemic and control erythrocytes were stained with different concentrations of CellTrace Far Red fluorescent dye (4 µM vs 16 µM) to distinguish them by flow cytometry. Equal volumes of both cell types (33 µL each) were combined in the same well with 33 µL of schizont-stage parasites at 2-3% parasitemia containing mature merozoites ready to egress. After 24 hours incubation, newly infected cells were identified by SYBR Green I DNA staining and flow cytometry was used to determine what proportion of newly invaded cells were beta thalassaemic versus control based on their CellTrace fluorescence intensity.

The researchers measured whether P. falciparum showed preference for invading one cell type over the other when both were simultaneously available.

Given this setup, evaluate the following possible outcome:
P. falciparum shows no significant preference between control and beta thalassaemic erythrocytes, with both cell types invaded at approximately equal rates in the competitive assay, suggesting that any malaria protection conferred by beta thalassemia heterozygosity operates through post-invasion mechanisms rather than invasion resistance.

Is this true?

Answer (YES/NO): YES